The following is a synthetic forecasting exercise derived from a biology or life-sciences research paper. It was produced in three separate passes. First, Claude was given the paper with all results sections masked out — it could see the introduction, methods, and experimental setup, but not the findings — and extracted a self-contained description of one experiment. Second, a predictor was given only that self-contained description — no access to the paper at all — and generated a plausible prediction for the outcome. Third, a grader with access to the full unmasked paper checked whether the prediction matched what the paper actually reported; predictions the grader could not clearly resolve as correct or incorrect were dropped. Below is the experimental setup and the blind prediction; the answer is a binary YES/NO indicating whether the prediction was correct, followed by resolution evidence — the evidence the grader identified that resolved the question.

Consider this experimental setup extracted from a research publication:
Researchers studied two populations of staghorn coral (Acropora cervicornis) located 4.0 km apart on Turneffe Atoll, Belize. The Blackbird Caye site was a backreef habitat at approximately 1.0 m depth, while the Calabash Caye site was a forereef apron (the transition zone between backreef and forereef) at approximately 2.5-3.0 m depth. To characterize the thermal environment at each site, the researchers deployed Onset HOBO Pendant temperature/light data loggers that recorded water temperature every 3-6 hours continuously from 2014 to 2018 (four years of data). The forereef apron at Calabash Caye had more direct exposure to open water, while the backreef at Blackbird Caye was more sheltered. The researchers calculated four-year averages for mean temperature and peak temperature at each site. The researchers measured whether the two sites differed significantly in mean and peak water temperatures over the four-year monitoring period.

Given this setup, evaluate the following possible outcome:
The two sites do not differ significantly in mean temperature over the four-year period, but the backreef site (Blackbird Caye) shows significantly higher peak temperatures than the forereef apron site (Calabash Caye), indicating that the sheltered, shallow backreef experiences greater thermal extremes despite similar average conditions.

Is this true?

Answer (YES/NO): NO